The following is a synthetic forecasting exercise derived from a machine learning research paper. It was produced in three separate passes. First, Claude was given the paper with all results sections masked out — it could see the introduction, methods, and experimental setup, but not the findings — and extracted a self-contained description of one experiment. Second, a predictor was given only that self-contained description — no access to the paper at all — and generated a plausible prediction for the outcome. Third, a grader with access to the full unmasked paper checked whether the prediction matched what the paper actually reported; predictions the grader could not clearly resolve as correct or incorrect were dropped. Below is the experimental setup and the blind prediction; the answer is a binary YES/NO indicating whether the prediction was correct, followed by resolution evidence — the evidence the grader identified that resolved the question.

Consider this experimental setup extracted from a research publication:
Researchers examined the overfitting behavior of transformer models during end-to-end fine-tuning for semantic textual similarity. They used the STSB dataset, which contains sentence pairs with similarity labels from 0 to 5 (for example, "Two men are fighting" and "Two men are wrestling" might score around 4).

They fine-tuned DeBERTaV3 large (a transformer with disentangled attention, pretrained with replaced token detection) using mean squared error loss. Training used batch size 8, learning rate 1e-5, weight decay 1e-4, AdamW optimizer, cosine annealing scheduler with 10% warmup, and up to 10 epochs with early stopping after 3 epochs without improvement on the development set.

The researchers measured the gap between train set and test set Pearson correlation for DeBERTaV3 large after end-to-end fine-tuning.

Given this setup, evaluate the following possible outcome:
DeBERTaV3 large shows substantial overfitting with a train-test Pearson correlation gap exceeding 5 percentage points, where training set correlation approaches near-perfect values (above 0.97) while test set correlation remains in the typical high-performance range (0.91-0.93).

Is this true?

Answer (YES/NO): YES